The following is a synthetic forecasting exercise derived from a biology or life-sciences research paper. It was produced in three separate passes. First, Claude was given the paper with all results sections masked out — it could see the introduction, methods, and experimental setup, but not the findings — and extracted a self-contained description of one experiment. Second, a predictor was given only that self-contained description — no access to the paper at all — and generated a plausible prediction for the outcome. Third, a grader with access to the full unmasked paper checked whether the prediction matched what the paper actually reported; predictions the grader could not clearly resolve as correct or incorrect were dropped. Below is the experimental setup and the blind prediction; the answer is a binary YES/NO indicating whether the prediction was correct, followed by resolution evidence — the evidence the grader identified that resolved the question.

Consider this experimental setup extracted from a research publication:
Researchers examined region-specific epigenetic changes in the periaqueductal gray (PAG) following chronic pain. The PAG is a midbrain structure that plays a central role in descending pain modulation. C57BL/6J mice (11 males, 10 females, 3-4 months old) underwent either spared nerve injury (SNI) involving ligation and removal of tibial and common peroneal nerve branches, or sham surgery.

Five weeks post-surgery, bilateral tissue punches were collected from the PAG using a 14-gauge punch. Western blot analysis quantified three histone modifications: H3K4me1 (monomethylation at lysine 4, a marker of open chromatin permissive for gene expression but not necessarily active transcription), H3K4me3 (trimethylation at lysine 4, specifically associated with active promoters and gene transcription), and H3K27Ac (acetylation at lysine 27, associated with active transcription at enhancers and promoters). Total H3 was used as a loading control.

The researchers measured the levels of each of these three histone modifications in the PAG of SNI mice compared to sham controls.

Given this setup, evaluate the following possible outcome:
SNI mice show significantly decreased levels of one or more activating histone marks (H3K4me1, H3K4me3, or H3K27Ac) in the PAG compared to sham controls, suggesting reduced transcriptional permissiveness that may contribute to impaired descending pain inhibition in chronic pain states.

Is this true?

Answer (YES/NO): YES